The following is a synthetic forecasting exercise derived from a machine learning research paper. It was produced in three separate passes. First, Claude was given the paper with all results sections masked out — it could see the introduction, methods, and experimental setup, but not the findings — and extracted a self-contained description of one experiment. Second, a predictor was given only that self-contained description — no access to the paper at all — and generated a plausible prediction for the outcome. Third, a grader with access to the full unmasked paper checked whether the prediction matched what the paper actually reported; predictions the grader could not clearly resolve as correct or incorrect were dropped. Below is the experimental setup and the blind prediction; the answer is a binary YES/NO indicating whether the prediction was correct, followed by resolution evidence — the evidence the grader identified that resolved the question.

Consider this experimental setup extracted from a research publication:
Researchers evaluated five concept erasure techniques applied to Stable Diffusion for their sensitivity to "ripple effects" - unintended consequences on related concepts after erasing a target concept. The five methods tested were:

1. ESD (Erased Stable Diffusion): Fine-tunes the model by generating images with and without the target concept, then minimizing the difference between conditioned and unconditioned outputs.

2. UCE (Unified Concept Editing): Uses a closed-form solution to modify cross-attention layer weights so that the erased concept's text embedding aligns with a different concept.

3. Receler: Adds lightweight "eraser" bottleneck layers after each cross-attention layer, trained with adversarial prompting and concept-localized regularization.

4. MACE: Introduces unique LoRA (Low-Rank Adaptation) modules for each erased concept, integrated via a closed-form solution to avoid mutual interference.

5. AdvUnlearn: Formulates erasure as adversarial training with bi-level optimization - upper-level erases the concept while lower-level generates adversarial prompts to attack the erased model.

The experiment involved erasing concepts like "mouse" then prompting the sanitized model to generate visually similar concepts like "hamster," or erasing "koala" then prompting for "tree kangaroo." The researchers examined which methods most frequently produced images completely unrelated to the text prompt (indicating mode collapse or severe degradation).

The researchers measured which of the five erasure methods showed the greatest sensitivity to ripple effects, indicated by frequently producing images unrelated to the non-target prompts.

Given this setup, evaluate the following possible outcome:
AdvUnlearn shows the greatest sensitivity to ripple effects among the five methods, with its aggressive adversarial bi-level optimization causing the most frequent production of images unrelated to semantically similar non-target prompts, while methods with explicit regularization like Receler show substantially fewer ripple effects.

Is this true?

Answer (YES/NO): NO